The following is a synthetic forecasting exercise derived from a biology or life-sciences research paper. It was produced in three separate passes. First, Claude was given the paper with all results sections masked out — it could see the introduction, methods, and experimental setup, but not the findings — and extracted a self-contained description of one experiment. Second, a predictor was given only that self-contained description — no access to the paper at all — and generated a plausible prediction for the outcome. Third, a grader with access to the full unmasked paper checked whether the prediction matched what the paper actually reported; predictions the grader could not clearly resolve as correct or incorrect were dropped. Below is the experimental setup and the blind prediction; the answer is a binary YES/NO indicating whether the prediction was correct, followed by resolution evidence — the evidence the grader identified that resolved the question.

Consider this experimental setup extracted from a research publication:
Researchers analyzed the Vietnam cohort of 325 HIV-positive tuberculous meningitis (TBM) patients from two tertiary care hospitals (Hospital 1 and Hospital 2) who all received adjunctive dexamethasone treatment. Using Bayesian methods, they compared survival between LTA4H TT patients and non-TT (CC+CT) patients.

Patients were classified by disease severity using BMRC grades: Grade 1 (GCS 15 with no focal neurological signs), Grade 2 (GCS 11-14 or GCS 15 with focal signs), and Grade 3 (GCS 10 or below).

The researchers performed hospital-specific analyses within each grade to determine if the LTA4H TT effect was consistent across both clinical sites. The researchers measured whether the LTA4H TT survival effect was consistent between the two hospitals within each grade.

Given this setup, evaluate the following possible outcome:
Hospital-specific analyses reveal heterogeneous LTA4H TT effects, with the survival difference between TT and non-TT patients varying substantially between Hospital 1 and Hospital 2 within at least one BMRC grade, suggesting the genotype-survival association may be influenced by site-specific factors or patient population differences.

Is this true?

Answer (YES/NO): YES